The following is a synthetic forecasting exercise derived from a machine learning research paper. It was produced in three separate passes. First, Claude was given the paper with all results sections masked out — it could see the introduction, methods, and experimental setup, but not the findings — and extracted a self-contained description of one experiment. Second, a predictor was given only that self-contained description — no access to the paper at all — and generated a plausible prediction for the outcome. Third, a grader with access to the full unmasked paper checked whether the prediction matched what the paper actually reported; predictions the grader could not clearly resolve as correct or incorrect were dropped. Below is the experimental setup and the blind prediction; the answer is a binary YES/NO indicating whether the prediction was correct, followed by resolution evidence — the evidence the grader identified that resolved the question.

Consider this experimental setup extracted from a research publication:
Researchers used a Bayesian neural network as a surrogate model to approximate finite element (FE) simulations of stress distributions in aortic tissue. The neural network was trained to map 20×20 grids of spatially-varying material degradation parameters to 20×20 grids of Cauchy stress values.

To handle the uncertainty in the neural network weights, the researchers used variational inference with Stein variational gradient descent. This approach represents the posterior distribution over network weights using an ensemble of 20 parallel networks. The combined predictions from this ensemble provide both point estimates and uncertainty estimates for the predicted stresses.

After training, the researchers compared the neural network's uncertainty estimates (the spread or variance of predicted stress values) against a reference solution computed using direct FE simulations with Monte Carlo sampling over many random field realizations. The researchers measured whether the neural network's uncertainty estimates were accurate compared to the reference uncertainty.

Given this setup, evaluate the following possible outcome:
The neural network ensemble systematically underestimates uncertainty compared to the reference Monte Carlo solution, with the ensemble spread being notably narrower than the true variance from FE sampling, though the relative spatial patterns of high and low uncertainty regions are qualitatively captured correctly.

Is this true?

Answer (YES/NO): YES